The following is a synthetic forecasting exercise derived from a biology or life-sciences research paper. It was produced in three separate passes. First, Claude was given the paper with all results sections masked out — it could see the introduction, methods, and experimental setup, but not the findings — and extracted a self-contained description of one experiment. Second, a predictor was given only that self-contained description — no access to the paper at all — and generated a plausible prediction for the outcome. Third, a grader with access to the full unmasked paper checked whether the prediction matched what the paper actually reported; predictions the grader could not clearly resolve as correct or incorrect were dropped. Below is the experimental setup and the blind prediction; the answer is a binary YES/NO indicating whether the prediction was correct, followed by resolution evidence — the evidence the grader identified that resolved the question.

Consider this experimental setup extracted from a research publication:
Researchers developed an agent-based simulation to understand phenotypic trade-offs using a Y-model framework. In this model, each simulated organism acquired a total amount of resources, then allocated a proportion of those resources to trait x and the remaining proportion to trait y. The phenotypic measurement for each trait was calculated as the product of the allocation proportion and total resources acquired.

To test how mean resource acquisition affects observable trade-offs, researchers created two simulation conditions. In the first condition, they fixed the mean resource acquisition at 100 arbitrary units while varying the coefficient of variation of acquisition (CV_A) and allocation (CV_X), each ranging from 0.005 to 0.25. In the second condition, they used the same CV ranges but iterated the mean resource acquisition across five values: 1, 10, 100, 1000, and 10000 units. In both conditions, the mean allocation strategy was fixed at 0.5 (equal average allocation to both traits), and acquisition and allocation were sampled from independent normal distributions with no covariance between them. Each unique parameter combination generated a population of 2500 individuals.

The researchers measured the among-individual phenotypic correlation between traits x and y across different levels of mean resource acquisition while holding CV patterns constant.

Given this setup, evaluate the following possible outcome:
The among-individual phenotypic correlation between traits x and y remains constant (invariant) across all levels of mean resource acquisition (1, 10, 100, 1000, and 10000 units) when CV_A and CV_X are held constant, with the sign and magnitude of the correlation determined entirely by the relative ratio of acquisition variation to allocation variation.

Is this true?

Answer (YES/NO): YES